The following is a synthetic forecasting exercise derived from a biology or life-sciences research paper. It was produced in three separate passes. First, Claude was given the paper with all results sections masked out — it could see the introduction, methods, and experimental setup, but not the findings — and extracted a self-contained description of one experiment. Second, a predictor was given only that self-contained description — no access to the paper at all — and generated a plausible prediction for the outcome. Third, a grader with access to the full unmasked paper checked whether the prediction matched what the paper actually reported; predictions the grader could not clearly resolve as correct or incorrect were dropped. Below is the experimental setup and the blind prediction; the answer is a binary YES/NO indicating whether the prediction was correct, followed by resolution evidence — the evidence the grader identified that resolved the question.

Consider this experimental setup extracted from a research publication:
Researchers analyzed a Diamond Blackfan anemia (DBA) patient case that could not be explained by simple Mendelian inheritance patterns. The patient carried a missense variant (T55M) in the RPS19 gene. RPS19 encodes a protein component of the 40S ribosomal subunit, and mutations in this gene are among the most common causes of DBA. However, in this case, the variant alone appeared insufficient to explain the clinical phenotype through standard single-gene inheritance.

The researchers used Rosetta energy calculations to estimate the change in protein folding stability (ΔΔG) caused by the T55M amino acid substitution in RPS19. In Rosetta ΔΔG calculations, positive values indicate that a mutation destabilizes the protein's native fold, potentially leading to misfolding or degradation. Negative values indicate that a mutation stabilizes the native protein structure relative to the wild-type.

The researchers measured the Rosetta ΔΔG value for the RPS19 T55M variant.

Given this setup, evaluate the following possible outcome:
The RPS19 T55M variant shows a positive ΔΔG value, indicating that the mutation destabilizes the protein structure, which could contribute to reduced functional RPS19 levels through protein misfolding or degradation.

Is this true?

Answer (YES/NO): NO